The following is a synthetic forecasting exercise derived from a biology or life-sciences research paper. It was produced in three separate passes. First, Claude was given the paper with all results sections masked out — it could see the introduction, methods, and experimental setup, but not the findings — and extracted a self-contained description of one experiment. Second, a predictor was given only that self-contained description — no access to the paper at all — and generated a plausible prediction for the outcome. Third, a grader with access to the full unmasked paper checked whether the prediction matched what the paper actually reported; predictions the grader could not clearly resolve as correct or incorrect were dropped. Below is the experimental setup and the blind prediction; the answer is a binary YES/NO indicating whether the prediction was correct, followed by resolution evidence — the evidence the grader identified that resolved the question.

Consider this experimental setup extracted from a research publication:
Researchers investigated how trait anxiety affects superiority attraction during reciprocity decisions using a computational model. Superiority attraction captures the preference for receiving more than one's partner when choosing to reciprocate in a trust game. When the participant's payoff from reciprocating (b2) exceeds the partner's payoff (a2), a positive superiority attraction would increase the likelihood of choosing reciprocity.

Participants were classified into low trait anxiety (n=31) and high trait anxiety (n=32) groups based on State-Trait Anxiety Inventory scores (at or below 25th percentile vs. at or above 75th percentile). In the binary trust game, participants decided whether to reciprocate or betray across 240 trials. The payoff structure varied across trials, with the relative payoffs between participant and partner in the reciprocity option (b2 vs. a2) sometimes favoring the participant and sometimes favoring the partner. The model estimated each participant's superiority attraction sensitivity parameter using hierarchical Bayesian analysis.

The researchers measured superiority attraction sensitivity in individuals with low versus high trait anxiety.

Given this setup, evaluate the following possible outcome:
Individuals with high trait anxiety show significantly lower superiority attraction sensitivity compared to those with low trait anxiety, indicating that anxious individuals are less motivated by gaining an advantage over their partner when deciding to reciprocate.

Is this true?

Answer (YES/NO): YES